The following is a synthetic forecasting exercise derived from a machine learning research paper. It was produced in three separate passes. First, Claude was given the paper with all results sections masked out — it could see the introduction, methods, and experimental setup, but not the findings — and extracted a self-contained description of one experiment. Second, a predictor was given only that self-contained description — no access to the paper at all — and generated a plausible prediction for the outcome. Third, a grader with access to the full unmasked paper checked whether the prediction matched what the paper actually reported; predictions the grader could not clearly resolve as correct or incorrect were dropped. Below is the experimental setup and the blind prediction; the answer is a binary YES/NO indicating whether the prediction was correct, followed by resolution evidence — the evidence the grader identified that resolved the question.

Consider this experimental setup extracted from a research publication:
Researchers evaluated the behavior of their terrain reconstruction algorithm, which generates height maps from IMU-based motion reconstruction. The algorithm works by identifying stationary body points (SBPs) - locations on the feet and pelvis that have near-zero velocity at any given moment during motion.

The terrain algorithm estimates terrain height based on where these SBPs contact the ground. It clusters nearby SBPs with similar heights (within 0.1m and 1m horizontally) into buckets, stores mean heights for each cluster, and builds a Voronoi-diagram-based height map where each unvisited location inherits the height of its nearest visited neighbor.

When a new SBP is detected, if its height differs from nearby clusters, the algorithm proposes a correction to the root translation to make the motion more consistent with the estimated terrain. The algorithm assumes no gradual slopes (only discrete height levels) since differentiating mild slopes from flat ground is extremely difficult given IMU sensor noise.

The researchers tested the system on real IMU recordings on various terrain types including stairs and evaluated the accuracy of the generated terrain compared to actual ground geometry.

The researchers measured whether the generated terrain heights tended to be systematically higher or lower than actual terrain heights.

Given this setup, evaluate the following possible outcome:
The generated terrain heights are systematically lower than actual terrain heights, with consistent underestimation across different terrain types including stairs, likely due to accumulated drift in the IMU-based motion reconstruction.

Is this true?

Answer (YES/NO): YES